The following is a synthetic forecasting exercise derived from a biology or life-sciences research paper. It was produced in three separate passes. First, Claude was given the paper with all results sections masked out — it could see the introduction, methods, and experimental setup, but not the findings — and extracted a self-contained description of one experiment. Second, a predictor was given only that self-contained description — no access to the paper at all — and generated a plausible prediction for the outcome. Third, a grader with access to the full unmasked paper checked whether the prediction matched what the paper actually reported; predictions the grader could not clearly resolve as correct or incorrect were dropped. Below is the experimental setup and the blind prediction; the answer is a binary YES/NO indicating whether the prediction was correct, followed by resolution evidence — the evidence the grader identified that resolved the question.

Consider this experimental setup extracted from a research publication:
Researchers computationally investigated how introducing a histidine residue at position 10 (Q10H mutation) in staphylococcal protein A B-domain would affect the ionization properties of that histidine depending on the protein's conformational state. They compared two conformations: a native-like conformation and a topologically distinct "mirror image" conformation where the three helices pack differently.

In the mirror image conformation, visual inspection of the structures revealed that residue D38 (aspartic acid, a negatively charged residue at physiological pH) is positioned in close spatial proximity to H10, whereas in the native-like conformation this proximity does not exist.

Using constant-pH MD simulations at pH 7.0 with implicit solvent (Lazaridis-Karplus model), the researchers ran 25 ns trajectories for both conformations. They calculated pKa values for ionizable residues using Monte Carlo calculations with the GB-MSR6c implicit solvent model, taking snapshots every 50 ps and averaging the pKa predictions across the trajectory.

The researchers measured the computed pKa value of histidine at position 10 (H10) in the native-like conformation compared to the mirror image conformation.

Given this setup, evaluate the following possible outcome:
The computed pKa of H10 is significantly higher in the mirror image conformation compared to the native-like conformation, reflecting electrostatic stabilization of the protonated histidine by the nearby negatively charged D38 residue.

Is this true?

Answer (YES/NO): YES